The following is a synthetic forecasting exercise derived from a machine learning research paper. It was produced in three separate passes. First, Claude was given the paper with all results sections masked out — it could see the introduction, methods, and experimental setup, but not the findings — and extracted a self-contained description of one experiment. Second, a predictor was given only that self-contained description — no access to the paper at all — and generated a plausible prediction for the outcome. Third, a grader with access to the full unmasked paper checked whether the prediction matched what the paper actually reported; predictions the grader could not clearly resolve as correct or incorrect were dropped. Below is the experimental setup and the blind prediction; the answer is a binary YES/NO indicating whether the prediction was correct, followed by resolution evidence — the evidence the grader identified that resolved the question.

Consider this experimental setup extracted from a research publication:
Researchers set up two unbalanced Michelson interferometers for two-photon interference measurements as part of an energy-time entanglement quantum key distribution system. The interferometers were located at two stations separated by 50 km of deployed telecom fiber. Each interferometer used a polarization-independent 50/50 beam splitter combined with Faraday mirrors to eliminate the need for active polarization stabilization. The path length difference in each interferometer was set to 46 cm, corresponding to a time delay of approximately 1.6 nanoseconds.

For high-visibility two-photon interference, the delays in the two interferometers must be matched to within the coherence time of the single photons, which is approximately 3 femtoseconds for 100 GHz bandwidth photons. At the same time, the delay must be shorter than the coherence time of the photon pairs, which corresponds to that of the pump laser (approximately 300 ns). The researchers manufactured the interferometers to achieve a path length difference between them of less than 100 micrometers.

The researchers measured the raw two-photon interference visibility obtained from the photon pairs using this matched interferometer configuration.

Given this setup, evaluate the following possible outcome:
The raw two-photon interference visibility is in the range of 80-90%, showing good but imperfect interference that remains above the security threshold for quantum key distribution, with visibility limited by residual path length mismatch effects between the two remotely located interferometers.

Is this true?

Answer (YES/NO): NO